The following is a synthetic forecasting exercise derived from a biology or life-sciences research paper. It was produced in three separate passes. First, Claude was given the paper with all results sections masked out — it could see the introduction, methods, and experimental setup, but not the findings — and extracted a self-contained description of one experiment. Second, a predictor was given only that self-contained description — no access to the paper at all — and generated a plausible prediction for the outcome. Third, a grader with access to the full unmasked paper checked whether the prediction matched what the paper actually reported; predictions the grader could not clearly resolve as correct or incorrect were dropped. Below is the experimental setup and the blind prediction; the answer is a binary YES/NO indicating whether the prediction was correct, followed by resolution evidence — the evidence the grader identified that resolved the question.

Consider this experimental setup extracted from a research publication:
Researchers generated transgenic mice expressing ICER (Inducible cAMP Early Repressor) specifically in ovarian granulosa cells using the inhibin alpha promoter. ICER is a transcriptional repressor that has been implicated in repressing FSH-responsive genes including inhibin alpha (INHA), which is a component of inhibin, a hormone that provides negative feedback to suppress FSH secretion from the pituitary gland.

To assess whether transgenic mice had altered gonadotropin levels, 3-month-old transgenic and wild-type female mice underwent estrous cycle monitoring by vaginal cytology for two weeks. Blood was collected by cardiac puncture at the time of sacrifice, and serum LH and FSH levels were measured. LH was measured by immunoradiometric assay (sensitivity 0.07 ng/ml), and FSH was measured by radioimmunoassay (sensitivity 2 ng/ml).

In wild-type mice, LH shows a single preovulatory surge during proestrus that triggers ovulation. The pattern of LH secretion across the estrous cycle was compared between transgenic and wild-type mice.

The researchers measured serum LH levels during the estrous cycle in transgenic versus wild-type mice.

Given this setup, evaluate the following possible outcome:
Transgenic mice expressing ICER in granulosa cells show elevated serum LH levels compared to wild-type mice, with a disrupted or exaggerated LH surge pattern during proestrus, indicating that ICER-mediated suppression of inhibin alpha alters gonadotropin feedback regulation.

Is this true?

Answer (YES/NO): NO